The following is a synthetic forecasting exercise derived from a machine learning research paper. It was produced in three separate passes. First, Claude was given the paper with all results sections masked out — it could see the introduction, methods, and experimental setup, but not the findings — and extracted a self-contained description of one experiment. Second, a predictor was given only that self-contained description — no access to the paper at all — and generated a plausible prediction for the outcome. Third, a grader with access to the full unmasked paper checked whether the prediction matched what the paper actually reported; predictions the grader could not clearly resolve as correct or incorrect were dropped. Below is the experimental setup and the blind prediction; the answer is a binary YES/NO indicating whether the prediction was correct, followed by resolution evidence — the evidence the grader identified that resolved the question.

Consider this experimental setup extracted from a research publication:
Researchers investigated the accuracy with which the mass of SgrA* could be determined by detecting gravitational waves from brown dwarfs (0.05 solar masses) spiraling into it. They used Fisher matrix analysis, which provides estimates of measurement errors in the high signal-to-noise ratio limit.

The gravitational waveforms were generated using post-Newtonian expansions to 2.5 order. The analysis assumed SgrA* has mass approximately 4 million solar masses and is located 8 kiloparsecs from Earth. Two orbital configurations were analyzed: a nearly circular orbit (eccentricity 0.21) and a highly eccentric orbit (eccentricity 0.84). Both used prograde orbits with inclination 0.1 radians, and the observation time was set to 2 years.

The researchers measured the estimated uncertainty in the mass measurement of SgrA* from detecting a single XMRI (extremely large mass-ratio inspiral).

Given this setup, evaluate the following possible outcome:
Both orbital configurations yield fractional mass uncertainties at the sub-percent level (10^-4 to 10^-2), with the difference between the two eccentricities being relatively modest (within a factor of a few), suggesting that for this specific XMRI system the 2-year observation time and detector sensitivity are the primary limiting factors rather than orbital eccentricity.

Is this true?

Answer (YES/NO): NO